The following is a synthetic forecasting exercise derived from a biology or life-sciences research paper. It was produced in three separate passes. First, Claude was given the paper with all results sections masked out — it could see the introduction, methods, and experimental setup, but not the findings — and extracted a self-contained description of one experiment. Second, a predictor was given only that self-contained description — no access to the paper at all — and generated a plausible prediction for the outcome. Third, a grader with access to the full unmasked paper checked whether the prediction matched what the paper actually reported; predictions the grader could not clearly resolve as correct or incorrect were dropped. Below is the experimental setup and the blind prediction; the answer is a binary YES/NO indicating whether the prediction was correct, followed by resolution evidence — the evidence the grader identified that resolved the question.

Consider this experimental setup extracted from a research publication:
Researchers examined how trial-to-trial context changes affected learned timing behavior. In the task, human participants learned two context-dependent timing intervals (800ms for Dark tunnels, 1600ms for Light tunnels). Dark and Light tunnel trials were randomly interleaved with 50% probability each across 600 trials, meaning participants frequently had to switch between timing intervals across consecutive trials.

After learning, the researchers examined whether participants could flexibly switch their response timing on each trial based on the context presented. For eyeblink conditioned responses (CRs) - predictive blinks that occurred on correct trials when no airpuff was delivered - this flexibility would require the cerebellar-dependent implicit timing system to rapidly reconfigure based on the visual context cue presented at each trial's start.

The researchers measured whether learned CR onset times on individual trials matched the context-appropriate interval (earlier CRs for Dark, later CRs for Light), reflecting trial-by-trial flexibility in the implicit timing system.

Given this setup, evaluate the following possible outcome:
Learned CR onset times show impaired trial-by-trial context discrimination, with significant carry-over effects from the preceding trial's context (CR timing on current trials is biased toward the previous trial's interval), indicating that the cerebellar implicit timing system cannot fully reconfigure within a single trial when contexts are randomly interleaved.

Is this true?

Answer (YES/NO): NO